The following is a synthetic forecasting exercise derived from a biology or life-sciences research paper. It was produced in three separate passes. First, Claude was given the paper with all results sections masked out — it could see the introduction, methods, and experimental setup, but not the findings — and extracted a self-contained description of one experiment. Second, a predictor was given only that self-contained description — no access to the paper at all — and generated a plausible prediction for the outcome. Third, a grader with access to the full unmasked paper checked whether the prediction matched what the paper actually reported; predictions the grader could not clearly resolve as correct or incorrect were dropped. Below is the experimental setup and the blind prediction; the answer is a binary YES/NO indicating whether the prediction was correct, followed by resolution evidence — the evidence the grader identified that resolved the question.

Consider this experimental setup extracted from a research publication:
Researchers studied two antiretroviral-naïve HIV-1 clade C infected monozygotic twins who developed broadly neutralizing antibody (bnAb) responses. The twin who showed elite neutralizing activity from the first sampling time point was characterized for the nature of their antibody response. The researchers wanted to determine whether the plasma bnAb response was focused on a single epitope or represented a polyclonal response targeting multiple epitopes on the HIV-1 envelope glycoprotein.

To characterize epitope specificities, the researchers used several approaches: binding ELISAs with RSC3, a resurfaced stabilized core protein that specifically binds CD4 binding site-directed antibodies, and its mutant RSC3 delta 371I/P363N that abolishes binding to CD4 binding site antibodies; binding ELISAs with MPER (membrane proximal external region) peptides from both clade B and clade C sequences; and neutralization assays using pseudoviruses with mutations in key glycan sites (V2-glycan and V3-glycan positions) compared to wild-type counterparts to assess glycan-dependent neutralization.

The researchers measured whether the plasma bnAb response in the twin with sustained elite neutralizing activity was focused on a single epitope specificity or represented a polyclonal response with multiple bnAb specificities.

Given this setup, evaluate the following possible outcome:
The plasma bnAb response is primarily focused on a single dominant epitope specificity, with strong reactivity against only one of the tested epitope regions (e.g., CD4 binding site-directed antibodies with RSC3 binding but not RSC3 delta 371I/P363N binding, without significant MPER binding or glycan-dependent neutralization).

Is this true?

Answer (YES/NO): NO